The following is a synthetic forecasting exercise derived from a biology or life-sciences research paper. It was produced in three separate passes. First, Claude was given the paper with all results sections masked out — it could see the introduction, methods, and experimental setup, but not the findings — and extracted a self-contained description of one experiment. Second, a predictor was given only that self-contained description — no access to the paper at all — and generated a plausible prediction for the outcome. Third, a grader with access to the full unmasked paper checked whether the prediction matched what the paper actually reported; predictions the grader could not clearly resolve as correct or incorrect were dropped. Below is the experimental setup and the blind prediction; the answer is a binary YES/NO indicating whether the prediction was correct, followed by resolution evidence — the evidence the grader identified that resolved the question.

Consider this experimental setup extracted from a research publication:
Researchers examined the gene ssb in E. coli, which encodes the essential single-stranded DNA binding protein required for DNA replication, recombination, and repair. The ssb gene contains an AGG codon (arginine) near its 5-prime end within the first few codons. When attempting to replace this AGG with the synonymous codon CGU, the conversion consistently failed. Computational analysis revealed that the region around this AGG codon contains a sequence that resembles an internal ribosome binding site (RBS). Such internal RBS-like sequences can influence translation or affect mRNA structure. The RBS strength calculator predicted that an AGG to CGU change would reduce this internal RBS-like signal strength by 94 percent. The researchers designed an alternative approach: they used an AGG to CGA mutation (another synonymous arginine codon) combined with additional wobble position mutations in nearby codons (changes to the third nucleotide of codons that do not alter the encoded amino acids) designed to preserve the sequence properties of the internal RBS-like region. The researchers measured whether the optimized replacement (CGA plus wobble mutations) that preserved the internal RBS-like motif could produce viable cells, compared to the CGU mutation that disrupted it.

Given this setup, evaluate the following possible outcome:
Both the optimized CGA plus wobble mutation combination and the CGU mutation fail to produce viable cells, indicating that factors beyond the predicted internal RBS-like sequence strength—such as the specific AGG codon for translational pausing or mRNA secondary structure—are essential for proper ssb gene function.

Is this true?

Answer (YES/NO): NO